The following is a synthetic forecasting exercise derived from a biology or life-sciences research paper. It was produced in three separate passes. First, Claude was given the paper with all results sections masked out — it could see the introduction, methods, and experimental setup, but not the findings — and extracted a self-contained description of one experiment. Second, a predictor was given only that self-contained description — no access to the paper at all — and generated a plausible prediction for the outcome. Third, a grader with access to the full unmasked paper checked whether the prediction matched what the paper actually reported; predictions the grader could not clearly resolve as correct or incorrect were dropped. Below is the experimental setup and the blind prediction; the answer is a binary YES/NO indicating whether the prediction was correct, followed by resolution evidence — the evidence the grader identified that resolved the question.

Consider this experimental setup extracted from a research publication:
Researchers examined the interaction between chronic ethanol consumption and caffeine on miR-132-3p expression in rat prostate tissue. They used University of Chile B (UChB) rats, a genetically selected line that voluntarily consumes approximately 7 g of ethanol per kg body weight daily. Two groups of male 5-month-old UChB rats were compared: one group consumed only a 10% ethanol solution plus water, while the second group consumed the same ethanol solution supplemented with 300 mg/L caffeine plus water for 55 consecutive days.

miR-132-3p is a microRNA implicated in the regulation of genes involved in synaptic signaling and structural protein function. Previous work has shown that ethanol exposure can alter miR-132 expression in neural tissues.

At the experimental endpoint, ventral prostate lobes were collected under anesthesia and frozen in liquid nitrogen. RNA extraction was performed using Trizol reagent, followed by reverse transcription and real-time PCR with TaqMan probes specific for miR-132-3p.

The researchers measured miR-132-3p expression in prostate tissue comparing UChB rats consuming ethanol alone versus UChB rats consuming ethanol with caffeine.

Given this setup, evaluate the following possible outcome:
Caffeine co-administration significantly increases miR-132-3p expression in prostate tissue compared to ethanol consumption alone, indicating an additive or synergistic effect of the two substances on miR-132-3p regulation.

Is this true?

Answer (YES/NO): NO